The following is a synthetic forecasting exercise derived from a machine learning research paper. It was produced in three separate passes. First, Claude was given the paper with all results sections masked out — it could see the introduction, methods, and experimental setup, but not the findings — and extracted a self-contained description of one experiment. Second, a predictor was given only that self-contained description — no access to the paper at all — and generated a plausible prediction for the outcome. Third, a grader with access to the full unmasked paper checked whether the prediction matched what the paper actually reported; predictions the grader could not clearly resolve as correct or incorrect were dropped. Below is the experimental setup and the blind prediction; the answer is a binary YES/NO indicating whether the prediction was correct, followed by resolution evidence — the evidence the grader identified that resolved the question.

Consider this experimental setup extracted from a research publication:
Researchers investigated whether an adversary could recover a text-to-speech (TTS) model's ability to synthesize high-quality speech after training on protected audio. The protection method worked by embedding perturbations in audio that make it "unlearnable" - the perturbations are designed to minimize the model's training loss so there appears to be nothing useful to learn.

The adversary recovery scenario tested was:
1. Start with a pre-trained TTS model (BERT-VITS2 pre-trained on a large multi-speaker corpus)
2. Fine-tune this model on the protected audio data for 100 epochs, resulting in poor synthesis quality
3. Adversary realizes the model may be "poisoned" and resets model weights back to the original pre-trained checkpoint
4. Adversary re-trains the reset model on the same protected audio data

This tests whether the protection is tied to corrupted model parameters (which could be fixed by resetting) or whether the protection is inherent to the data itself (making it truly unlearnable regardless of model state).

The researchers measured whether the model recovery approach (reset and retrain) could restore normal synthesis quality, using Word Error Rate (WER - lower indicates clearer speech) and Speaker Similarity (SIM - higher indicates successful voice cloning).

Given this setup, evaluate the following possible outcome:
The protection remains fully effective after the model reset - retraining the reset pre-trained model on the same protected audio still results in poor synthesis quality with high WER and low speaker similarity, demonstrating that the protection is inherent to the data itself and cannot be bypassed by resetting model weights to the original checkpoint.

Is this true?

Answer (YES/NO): YES